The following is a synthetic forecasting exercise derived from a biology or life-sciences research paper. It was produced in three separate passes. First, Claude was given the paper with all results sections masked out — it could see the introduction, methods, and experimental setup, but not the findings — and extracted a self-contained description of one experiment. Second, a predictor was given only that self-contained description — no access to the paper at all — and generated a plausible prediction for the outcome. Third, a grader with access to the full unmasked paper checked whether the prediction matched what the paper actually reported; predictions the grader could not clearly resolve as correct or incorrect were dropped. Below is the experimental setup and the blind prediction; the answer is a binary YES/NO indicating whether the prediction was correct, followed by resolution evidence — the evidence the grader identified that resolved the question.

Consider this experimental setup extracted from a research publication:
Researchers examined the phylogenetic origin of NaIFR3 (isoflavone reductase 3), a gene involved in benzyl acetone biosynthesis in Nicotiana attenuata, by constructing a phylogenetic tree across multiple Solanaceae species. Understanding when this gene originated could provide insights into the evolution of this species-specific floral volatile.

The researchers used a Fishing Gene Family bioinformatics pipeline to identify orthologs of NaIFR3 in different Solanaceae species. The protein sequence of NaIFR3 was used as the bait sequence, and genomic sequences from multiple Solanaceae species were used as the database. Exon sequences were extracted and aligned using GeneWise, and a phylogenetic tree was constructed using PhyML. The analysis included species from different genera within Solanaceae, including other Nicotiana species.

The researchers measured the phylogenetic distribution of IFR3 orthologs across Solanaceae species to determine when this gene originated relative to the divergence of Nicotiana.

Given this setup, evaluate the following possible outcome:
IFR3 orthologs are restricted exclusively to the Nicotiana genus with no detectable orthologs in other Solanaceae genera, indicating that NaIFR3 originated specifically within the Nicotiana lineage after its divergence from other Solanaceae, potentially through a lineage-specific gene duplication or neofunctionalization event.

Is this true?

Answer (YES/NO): YES